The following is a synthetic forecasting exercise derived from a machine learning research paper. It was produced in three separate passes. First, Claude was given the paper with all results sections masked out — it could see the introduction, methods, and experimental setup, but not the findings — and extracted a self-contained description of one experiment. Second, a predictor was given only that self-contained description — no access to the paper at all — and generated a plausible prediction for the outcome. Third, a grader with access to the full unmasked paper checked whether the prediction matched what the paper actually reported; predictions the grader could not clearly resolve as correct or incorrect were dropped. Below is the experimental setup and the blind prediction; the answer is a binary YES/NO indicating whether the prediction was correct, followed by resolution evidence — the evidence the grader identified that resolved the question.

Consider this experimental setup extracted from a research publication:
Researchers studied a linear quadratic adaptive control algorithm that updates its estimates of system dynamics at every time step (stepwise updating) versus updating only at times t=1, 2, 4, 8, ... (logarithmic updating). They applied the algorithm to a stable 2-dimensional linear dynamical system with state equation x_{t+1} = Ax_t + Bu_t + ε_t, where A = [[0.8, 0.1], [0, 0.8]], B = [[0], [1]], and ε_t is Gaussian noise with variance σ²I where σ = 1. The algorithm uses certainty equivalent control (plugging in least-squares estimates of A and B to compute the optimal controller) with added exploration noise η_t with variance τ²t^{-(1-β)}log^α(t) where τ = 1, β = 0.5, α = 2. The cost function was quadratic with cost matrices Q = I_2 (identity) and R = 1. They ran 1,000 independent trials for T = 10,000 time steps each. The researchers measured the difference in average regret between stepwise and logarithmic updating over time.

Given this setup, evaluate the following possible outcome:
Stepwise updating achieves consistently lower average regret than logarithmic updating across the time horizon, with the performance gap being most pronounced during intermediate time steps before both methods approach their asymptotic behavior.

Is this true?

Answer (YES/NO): NO